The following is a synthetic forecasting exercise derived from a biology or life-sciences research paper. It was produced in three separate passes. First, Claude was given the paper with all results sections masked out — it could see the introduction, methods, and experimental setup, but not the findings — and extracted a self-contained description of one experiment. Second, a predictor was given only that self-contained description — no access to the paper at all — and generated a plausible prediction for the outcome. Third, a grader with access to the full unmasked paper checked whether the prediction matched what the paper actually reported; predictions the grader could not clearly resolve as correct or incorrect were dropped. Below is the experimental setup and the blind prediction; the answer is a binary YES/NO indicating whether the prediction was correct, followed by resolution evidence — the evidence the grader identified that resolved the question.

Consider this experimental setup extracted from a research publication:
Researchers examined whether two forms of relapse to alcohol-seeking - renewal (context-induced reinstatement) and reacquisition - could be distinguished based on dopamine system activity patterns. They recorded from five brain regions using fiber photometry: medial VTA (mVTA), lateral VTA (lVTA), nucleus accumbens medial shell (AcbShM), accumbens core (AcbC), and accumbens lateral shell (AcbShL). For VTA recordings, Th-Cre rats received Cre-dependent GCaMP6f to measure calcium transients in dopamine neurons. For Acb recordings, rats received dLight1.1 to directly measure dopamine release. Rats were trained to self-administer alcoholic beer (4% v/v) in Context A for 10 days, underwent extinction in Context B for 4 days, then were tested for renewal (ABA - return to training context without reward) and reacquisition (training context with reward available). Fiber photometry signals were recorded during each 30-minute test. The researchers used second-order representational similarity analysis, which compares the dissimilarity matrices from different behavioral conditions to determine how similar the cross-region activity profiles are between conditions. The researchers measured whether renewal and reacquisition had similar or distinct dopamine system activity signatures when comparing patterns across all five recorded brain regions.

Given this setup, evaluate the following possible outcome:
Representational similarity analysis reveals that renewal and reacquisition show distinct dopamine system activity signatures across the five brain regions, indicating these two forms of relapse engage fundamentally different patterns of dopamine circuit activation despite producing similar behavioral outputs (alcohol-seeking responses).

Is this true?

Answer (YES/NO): YES